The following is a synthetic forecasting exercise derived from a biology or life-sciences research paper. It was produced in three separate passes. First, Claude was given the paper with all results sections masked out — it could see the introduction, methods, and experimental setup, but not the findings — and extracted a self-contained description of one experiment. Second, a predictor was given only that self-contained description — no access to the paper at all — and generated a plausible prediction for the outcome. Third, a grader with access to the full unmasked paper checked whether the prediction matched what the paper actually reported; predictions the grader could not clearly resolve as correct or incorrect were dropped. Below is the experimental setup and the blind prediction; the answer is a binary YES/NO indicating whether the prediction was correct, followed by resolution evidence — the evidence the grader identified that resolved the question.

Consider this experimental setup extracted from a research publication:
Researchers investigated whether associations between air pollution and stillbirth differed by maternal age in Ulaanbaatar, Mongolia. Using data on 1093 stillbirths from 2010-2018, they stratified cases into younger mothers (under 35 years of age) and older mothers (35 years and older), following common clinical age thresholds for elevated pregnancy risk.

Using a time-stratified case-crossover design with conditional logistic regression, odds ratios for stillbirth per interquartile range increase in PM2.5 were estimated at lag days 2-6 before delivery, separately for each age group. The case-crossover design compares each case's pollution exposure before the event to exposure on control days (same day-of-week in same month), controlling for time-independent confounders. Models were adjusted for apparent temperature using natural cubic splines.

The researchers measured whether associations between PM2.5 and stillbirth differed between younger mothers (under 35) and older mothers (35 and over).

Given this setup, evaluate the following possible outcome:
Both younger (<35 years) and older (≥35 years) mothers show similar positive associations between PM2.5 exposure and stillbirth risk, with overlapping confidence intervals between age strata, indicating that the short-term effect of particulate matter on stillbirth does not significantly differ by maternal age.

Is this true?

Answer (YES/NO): NO